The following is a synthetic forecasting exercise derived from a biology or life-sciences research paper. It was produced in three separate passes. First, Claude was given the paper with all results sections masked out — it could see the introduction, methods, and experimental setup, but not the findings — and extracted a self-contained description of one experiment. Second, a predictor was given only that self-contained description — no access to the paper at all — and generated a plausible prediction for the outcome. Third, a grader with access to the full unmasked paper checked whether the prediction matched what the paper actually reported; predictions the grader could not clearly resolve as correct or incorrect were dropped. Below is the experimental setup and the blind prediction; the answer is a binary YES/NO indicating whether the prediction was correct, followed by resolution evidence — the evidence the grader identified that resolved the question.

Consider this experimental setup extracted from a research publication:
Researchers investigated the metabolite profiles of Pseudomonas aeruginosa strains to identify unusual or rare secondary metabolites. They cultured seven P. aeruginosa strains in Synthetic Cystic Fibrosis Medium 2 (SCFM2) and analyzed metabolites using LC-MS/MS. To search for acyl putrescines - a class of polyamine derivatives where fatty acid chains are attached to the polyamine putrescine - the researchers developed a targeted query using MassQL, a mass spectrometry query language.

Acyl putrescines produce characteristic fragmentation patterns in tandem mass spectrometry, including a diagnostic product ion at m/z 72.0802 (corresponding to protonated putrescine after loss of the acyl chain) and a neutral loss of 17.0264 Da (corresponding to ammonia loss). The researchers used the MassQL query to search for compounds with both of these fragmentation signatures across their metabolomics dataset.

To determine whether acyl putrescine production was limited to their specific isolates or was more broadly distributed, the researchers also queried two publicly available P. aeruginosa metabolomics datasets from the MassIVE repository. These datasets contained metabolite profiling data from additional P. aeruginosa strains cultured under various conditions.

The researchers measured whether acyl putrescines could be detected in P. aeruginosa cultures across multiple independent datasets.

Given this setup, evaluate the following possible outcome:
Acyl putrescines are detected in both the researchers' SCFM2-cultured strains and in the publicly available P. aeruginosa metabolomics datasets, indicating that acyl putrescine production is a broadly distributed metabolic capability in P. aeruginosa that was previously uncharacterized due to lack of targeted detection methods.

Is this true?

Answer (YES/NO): YES